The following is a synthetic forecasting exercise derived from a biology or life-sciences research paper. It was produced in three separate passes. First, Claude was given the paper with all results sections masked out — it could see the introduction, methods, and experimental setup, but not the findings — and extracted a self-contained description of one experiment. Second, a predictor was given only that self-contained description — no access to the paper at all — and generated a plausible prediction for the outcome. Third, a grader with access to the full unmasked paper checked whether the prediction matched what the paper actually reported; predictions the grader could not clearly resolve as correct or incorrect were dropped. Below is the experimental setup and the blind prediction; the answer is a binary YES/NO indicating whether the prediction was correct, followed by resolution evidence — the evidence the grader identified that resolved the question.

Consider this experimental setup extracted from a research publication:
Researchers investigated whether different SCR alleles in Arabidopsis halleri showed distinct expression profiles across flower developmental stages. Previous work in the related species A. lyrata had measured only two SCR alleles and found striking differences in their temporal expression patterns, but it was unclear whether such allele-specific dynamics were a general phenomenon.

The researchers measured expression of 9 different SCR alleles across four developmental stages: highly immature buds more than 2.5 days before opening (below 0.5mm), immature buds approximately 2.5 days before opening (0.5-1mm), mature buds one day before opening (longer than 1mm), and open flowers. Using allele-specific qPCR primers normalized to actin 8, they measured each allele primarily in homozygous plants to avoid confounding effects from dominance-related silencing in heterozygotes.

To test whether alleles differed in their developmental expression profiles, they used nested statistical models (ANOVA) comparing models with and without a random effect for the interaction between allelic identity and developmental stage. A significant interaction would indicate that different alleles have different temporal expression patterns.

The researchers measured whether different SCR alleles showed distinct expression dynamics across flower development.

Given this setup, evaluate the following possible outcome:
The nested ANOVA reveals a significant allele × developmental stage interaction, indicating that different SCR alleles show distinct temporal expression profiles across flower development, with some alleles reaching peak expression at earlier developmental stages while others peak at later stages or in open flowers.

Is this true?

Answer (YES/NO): NO